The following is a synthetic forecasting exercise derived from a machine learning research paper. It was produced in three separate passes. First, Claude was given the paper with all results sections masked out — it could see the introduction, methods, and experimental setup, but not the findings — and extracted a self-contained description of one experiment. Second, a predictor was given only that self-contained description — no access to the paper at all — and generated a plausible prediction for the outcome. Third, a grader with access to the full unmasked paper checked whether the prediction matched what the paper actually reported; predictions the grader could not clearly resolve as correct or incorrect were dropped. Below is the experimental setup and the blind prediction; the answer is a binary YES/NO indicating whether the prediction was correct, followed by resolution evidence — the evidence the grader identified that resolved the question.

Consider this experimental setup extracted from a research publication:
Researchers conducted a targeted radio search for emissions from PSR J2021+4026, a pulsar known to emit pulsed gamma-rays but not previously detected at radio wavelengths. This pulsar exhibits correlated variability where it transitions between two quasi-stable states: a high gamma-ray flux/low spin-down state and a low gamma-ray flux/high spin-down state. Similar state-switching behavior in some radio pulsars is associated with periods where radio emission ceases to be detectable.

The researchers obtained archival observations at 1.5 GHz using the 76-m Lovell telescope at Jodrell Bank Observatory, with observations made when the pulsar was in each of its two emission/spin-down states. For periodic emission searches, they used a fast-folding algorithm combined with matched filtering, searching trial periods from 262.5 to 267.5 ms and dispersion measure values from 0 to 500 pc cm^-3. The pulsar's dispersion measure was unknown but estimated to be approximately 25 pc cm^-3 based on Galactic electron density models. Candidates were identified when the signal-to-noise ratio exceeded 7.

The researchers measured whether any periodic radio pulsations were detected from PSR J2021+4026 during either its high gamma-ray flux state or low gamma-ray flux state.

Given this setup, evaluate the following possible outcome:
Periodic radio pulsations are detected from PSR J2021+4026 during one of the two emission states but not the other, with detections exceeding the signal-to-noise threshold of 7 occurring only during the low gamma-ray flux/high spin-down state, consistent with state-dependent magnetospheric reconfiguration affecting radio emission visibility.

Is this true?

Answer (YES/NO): NO